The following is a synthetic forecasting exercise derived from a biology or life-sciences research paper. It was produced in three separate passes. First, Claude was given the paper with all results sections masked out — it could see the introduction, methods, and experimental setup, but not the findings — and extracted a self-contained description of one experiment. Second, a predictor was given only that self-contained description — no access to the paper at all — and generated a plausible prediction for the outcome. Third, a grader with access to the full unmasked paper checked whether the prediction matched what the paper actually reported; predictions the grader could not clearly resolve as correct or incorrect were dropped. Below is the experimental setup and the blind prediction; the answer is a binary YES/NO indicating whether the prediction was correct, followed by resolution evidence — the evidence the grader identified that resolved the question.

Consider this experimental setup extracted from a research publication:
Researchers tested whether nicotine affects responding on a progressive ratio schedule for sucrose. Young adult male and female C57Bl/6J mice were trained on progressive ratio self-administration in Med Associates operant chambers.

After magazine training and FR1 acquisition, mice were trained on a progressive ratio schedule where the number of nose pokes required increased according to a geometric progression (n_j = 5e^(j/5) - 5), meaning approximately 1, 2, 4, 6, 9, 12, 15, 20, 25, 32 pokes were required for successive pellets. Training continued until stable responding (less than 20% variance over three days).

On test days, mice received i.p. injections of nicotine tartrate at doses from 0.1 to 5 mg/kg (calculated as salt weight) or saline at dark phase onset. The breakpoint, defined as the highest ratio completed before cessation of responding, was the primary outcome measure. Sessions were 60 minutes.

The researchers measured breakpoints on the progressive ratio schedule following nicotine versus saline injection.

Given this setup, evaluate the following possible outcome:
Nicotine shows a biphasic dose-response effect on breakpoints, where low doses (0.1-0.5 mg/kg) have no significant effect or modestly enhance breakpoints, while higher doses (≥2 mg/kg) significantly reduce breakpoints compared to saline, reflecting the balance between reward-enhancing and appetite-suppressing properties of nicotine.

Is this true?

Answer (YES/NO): NO